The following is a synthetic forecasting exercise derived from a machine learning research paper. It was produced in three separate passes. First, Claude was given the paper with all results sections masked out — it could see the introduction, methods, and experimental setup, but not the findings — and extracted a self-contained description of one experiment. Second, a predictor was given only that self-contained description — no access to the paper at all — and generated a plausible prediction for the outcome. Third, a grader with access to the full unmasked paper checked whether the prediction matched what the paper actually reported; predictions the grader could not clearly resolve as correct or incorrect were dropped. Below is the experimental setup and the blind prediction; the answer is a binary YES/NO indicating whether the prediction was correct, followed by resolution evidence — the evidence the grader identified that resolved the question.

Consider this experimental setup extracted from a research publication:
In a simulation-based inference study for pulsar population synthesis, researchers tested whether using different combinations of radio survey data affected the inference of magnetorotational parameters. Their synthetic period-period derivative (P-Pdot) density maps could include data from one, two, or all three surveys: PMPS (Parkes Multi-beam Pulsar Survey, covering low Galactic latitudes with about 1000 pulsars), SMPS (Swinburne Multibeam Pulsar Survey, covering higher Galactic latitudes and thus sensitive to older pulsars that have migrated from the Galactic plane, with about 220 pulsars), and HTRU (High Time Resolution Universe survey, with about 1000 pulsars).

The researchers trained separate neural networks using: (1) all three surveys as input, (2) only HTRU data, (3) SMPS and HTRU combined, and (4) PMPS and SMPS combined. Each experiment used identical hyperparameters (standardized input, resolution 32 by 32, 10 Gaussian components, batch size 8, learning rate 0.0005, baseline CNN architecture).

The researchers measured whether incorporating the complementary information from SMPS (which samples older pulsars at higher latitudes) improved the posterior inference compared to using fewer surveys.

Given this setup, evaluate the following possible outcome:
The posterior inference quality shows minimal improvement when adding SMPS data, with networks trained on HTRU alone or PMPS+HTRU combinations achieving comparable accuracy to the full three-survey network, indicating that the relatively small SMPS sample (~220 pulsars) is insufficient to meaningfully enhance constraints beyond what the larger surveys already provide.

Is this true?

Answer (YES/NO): YES